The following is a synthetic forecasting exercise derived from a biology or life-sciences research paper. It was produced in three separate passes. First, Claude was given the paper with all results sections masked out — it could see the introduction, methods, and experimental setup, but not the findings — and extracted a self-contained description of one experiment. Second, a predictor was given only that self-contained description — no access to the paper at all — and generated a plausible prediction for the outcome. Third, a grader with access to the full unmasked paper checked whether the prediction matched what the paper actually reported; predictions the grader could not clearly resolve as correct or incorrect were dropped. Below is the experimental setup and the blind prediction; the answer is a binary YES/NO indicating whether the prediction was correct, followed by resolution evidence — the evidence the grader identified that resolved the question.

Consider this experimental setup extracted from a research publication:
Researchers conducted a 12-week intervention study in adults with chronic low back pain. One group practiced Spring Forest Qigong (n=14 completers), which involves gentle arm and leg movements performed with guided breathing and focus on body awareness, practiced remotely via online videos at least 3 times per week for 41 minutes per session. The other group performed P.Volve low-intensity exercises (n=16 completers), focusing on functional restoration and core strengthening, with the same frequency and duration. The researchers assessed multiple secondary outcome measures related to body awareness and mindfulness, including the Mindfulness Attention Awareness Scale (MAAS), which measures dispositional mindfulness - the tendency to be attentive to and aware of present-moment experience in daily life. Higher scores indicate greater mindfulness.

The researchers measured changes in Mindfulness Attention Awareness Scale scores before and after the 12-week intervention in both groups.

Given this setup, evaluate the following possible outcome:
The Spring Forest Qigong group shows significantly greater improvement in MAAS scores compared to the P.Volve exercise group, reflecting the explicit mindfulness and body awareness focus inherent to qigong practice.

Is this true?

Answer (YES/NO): NO